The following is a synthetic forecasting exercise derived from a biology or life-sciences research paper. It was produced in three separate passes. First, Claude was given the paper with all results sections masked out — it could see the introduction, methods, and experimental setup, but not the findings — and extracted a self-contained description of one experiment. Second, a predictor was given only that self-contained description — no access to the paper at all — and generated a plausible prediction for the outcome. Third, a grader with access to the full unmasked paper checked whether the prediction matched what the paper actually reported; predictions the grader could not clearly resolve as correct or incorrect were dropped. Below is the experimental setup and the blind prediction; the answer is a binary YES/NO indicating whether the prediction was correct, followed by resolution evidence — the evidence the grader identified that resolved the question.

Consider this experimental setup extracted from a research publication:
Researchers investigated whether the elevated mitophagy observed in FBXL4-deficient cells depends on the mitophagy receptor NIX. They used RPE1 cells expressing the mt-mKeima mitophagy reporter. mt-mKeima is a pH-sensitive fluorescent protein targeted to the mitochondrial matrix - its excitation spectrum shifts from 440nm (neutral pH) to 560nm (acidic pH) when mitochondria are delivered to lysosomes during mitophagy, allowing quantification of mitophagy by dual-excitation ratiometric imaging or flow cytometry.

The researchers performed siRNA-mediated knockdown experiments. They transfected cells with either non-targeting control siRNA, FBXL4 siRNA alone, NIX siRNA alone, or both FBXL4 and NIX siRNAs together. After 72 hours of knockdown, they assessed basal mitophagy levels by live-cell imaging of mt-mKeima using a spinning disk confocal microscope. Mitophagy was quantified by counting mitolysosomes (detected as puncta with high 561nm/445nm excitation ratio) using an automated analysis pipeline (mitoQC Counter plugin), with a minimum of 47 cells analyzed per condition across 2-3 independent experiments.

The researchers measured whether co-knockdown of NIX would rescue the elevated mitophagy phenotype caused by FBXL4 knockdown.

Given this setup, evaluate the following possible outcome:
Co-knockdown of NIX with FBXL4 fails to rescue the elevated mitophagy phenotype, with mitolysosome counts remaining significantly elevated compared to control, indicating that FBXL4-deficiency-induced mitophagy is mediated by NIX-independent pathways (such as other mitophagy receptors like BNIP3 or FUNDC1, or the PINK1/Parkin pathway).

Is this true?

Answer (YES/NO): NO